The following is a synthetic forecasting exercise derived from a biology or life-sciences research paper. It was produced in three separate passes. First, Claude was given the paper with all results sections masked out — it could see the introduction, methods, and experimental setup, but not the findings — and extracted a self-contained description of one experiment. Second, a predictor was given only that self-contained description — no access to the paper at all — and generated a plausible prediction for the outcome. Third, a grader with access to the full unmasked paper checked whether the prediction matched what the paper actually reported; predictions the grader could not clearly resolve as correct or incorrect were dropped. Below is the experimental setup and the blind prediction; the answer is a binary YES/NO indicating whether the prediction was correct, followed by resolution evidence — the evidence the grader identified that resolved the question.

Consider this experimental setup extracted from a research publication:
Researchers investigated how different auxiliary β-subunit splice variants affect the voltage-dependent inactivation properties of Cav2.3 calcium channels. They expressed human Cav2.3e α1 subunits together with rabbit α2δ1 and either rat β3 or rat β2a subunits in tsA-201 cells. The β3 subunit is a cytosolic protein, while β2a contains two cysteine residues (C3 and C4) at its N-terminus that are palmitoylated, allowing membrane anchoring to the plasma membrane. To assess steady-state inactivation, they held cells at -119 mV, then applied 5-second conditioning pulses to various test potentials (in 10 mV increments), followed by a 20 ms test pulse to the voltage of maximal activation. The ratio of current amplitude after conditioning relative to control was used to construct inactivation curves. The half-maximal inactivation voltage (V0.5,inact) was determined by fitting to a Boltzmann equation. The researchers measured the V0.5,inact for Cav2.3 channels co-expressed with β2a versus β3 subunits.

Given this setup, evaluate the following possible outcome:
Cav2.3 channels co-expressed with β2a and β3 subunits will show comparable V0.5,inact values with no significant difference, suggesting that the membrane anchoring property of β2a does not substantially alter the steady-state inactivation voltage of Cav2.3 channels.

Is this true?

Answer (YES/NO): NO